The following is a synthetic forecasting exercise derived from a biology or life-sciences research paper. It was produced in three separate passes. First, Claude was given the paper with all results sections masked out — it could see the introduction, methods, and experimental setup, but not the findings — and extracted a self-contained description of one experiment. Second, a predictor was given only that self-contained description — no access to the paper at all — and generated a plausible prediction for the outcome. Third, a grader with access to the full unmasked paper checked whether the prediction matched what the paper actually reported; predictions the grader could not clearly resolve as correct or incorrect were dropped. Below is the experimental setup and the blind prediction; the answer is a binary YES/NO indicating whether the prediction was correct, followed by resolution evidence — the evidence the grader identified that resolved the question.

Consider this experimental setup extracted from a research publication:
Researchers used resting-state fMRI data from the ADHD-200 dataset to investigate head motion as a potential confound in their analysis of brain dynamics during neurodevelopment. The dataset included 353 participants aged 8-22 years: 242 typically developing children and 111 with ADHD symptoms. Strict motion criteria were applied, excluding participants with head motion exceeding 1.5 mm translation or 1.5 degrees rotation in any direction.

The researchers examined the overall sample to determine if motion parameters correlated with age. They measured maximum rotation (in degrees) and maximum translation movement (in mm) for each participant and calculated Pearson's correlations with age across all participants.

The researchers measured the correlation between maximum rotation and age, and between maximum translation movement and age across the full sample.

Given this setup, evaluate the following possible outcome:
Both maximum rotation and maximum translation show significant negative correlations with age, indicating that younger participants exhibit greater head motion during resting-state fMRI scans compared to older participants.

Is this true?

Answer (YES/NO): NO